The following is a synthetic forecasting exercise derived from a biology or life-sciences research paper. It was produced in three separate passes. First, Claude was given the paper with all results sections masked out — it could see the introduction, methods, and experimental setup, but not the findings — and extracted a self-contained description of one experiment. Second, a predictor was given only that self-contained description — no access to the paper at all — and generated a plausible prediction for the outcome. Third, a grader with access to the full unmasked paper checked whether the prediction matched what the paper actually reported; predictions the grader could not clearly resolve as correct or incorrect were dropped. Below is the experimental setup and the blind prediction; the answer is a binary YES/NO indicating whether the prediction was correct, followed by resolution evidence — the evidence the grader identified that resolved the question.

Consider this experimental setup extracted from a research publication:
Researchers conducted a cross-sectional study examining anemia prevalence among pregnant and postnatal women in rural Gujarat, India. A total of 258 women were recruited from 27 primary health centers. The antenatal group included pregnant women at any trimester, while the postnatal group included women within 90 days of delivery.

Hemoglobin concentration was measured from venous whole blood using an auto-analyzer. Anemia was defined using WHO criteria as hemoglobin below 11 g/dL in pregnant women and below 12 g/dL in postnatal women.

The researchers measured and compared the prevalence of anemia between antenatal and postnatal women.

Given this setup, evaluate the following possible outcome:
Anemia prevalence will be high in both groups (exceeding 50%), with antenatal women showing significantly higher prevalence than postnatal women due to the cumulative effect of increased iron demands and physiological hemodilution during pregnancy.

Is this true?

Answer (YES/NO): YES